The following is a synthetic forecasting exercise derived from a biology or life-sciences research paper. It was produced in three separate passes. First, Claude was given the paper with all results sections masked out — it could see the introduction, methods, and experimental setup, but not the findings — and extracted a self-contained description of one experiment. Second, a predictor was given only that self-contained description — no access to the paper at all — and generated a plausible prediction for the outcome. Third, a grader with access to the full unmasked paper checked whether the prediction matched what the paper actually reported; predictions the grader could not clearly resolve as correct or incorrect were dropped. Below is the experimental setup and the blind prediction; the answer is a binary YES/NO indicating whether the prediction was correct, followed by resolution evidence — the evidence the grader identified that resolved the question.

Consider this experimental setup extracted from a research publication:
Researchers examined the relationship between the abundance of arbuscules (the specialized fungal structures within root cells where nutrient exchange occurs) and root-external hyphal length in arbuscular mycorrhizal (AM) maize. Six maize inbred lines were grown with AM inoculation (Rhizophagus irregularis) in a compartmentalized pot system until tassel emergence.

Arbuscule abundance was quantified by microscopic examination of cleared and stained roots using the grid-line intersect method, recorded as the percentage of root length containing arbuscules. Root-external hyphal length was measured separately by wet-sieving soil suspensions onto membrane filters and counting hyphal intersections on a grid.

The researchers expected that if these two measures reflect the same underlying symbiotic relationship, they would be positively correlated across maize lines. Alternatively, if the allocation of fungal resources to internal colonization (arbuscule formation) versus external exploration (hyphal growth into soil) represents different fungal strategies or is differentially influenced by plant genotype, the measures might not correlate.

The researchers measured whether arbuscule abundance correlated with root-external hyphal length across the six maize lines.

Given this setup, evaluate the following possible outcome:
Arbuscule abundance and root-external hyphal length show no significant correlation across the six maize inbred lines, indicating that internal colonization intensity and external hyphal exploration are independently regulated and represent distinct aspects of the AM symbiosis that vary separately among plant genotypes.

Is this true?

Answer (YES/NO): NO